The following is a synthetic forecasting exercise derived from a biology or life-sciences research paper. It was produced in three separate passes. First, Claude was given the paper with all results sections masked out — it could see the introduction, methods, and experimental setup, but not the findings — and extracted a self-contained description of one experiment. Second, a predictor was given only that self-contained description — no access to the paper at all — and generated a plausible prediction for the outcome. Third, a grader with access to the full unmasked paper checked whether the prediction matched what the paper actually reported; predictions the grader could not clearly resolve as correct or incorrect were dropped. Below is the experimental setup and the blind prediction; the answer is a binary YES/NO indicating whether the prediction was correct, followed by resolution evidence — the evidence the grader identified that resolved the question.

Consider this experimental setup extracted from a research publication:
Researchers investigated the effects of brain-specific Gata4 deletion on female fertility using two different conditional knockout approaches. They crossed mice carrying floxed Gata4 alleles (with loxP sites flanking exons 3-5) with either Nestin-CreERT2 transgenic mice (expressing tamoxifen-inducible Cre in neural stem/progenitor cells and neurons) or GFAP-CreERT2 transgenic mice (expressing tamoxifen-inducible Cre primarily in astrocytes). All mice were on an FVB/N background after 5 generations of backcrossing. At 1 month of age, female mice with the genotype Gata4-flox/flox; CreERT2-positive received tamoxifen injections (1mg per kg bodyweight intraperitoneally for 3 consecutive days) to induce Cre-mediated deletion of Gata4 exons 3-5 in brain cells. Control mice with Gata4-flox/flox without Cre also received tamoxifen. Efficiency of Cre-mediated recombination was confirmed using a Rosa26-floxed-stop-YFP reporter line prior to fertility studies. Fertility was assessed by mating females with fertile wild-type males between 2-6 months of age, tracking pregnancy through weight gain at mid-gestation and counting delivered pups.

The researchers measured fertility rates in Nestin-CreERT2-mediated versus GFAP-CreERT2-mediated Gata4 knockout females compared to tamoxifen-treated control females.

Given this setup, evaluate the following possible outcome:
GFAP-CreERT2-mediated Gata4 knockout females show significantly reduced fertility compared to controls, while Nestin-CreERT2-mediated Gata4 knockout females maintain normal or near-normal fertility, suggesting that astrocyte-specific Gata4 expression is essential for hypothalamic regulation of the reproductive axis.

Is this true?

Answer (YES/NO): NO